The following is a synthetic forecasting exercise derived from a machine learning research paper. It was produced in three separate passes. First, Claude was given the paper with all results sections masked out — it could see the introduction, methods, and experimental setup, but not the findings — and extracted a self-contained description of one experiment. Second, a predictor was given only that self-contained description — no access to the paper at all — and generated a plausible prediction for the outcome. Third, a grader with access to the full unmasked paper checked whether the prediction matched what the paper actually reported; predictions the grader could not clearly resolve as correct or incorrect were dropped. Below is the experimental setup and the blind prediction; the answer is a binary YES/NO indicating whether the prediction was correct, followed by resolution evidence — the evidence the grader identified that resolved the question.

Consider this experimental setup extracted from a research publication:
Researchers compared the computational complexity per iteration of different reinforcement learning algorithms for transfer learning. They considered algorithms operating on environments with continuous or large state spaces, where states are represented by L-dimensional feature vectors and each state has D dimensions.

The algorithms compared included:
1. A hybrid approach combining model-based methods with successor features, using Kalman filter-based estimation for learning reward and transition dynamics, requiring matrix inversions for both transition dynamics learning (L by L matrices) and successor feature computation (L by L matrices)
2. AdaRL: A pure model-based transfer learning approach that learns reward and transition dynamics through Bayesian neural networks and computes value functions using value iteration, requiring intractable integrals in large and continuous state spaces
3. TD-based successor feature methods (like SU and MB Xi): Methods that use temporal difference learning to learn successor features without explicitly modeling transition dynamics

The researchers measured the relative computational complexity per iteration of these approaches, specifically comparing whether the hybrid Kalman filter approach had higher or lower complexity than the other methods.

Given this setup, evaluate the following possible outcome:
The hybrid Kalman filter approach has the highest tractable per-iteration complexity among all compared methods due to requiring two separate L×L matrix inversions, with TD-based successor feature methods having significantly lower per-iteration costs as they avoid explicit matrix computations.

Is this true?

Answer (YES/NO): NO